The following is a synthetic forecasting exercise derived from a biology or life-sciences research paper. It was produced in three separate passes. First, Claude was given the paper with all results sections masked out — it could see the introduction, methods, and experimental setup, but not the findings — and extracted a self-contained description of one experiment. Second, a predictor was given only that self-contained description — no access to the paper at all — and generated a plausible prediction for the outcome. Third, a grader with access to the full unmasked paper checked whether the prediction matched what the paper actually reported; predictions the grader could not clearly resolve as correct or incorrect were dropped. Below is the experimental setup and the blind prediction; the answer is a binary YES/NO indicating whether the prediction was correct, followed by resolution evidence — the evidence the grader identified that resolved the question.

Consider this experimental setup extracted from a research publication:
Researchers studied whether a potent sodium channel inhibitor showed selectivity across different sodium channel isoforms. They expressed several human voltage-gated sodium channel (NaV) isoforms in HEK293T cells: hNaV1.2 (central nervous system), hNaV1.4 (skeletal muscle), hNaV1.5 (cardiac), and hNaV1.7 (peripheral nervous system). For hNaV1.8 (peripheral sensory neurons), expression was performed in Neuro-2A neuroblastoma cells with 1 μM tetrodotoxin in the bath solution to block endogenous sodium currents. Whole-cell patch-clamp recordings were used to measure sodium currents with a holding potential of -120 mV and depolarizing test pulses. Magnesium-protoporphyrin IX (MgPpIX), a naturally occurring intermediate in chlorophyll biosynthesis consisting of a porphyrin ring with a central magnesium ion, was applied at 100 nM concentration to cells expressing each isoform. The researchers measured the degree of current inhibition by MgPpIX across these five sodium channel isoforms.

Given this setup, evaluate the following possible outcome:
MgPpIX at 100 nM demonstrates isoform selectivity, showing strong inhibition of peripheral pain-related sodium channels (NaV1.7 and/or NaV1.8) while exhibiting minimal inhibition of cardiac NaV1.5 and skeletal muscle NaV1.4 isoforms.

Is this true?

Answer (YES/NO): NO